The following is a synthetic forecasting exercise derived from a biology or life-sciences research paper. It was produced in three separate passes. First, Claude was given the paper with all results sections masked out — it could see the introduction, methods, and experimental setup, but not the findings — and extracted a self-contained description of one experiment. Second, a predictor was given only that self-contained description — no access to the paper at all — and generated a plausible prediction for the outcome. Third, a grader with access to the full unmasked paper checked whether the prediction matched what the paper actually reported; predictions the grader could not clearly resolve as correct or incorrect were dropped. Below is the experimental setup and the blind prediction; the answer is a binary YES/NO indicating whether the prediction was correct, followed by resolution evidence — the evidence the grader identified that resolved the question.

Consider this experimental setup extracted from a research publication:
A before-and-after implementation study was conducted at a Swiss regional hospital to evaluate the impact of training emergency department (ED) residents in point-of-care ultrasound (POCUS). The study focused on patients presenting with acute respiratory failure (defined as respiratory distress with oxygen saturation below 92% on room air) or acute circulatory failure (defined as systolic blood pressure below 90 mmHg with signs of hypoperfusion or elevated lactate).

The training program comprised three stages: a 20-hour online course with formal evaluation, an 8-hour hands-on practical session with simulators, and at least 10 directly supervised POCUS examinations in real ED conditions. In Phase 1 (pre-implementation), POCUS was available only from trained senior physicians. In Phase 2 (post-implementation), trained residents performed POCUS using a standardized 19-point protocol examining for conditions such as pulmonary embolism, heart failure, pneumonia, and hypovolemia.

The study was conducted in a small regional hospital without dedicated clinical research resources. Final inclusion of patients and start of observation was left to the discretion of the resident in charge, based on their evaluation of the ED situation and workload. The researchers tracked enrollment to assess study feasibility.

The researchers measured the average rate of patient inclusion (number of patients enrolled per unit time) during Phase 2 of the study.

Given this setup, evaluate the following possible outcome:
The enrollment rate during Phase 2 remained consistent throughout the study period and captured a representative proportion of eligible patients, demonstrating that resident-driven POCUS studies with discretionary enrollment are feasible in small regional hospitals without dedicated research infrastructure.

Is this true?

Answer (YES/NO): NO